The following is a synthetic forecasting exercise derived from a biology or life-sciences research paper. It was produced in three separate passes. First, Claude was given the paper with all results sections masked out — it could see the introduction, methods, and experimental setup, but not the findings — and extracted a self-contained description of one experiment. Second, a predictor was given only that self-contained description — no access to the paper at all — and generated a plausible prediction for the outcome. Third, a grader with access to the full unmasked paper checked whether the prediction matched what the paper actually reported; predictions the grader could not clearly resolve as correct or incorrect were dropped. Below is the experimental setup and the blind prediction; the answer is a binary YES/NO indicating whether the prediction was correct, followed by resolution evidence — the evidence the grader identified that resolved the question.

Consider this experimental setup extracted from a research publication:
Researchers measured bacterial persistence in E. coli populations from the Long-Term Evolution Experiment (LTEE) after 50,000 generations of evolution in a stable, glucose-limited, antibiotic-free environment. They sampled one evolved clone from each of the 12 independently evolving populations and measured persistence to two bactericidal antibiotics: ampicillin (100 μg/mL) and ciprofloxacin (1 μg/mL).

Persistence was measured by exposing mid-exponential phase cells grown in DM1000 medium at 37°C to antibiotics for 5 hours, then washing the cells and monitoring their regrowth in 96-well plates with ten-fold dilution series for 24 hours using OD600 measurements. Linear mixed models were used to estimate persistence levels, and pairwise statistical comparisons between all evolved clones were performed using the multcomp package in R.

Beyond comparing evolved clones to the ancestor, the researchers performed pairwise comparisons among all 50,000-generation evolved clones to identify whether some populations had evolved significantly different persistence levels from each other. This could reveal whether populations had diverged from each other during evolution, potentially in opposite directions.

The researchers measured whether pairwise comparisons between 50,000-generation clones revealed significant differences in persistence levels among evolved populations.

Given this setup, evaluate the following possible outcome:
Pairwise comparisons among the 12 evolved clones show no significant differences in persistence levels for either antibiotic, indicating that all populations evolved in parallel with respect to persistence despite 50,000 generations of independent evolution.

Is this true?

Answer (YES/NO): NO